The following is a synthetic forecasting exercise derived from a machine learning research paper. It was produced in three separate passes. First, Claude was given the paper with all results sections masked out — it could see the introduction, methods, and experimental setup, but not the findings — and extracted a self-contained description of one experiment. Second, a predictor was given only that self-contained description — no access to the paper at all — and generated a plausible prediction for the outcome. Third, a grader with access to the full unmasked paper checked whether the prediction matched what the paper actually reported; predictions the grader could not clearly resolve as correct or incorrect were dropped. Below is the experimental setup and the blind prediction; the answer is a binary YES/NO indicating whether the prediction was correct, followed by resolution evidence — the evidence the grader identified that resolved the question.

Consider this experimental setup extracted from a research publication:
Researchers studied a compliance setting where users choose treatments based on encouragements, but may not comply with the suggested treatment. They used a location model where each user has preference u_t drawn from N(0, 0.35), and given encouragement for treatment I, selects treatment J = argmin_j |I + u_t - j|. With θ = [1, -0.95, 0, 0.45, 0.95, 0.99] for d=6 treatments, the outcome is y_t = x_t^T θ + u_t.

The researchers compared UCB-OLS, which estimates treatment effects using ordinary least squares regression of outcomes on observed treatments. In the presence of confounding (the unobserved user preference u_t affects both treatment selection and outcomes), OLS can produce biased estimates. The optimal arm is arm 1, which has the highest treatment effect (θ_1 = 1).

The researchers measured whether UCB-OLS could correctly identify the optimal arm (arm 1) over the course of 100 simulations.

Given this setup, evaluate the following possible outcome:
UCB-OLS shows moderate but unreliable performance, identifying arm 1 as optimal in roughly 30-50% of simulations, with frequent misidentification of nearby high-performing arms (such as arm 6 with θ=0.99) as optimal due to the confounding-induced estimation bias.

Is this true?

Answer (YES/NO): NO